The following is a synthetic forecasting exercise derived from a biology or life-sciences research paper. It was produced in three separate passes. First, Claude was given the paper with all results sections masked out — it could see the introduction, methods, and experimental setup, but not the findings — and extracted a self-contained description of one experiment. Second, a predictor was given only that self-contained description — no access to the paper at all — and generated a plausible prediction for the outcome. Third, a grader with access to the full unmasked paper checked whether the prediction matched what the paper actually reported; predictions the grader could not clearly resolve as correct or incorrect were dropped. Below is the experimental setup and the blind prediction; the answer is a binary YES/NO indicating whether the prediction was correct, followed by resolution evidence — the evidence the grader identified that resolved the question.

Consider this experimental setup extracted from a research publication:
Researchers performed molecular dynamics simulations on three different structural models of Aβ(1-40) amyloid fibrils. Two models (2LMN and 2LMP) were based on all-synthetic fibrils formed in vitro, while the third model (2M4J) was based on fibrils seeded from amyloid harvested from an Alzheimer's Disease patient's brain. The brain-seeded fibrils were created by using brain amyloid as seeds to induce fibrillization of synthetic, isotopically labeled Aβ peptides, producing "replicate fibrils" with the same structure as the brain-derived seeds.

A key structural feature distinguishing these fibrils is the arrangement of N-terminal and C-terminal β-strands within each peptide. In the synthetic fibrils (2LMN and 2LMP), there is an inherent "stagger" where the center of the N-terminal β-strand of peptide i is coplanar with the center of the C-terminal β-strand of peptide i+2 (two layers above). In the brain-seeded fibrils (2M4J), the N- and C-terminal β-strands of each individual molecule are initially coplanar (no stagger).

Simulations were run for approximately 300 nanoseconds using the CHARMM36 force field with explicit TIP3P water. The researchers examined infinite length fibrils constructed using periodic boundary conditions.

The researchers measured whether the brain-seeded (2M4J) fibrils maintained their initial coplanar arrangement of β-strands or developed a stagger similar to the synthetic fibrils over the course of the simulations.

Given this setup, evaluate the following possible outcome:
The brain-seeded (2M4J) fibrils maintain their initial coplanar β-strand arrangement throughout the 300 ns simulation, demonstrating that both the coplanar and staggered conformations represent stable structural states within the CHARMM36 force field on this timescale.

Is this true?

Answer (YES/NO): NO